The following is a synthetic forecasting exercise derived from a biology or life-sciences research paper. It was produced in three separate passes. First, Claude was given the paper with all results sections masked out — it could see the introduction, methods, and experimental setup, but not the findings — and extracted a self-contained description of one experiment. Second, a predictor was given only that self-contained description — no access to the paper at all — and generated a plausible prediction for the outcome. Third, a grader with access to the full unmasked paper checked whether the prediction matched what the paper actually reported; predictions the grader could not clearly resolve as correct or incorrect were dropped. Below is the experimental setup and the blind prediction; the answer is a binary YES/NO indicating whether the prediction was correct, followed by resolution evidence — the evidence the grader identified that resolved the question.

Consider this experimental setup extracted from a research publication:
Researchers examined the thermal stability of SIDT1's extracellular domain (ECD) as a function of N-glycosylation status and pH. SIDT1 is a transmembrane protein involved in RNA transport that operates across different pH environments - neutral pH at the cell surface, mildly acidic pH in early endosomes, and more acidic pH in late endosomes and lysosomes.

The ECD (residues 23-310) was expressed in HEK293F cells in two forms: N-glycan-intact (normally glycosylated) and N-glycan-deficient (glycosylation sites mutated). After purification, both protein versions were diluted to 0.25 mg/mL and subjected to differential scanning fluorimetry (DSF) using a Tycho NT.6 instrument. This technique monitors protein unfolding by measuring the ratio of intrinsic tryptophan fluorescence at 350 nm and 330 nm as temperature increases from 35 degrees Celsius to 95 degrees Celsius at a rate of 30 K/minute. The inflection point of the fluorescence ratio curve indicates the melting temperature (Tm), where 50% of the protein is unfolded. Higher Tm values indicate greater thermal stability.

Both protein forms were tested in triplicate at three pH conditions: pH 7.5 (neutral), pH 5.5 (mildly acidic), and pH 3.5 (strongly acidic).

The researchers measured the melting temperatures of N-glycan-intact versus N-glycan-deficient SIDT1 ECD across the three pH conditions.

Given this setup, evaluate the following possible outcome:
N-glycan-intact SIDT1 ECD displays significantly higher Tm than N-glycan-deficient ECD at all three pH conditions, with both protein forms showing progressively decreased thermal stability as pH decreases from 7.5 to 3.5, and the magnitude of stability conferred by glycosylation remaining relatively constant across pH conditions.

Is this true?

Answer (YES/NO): NO